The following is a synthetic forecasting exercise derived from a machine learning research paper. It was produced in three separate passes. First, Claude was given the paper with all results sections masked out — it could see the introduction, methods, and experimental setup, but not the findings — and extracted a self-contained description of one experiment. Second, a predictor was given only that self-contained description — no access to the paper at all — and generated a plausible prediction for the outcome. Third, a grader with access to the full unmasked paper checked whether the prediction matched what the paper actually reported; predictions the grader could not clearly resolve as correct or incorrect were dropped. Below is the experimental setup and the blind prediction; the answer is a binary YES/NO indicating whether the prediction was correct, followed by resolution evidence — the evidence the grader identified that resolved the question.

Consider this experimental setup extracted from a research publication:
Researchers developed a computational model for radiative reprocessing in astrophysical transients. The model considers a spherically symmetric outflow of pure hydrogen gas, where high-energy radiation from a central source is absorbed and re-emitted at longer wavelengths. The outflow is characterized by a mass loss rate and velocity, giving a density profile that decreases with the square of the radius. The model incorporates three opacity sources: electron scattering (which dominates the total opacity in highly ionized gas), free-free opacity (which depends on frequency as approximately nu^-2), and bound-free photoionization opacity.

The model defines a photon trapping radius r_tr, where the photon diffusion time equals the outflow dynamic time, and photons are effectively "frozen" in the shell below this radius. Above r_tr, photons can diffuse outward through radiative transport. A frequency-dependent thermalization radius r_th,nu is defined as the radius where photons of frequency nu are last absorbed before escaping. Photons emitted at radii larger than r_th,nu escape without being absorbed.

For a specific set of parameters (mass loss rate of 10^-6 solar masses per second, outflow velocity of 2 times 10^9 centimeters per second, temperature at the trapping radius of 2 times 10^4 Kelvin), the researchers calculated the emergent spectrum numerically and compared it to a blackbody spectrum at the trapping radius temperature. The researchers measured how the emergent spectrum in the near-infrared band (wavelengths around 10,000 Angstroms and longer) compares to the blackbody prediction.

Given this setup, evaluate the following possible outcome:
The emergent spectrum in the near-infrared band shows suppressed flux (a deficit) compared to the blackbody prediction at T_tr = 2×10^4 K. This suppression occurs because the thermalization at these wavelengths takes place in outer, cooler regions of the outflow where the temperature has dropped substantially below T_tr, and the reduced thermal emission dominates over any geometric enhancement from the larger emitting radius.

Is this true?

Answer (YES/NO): NO